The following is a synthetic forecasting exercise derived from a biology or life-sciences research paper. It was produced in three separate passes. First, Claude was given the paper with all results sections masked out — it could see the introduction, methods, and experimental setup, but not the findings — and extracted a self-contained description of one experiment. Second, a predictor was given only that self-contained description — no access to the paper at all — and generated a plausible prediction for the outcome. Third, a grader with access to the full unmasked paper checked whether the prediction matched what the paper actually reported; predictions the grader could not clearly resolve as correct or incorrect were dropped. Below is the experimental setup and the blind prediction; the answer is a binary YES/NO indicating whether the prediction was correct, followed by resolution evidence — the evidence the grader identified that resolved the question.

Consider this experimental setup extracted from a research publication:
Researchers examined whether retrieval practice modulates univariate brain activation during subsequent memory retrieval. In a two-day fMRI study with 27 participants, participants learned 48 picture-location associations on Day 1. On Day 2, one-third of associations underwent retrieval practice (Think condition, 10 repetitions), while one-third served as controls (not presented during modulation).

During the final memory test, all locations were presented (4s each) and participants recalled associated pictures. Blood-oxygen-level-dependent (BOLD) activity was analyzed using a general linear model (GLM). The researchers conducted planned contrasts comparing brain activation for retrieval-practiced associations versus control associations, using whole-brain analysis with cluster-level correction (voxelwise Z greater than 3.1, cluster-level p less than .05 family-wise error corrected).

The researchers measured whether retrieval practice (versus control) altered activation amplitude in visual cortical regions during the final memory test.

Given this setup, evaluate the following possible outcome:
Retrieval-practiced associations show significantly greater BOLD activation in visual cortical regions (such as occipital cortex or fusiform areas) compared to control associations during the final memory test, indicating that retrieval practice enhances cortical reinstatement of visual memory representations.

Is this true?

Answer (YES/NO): NO